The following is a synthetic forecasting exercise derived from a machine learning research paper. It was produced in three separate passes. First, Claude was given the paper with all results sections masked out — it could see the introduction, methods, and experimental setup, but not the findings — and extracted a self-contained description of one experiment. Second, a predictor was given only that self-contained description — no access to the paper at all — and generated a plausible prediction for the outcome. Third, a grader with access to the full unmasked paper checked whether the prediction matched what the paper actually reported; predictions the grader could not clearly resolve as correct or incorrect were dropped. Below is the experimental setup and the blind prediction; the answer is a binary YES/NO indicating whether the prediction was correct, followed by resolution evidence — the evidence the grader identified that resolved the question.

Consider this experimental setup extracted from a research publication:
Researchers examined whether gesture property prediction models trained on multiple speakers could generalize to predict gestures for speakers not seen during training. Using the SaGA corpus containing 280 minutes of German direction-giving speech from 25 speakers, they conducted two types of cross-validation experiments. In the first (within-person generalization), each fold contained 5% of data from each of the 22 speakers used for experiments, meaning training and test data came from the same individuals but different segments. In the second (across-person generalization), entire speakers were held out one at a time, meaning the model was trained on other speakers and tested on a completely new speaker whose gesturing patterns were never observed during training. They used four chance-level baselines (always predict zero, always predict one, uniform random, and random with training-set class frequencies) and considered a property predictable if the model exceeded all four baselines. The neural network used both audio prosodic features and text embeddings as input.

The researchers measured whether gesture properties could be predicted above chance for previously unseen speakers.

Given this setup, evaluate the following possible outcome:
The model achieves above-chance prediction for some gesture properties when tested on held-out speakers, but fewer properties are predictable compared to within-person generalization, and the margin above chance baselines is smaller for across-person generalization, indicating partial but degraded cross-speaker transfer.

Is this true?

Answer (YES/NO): NO